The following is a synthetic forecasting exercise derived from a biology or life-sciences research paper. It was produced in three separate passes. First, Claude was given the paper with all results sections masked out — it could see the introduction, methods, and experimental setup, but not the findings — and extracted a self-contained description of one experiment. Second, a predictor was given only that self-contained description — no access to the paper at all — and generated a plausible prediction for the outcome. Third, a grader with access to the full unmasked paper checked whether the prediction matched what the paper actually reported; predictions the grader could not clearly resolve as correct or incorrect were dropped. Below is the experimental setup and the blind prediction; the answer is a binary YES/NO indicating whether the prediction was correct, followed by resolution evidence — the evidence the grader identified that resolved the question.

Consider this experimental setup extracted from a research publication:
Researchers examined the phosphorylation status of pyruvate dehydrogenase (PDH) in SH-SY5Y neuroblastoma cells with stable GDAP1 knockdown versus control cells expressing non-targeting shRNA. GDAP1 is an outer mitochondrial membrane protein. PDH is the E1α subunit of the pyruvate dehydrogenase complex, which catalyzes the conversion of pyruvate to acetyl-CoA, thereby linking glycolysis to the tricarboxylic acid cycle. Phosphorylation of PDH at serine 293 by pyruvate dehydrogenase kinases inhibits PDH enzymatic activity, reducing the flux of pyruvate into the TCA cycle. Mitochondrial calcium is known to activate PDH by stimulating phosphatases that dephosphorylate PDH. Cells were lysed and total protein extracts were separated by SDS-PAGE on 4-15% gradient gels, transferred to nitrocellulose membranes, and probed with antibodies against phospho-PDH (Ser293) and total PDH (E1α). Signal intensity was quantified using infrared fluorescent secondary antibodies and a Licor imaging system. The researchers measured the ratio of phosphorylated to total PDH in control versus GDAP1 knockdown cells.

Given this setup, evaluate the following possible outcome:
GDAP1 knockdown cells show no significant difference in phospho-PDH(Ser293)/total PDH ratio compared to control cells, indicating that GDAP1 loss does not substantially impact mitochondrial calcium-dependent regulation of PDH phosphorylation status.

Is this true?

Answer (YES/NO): NO